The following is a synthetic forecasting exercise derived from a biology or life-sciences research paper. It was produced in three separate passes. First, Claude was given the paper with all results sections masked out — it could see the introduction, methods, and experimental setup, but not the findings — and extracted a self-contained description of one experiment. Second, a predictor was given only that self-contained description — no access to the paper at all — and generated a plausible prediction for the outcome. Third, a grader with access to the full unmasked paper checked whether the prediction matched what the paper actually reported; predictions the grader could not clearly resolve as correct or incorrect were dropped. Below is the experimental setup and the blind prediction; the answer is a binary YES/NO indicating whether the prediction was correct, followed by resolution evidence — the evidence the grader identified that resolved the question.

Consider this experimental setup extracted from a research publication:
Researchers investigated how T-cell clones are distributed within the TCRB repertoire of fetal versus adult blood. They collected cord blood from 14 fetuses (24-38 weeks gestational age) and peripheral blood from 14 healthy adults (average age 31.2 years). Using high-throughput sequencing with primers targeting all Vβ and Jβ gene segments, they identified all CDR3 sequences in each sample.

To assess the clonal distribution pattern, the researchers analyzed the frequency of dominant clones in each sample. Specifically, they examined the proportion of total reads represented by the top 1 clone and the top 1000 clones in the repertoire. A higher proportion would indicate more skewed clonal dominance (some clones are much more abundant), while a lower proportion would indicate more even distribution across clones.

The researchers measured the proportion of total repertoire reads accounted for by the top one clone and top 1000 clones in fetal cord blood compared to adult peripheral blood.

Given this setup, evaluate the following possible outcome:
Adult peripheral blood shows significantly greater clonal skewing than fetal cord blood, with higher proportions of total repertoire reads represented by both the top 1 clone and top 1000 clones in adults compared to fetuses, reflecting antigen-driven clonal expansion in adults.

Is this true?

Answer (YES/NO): YES